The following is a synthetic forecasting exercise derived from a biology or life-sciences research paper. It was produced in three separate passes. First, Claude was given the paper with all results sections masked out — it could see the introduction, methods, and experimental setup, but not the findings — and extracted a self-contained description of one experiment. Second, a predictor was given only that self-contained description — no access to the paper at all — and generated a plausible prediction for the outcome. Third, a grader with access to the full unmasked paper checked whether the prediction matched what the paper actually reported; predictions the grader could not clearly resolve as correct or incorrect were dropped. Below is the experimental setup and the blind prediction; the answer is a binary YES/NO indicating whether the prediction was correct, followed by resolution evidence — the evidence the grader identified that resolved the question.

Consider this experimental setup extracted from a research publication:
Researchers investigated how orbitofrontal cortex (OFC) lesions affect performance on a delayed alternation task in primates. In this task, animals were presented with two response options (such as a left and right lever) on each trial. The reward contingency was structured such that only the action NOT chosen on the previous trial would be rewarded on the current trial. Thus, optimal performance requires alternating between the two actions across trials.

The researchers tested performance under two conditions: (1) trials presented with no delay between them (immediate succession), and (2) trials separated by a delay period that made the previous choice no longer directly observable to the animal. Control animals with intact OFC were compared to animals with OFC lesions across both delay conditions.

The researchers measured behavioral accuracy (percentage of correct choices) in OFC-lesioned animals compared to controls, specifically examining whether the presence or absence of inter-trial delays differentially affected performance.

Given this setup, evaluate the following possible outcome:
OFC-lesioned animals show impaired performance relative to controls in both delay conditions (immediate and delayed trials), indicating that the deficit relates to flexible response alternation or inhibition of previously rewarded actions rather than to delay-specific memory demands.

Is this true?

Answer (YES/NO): NO